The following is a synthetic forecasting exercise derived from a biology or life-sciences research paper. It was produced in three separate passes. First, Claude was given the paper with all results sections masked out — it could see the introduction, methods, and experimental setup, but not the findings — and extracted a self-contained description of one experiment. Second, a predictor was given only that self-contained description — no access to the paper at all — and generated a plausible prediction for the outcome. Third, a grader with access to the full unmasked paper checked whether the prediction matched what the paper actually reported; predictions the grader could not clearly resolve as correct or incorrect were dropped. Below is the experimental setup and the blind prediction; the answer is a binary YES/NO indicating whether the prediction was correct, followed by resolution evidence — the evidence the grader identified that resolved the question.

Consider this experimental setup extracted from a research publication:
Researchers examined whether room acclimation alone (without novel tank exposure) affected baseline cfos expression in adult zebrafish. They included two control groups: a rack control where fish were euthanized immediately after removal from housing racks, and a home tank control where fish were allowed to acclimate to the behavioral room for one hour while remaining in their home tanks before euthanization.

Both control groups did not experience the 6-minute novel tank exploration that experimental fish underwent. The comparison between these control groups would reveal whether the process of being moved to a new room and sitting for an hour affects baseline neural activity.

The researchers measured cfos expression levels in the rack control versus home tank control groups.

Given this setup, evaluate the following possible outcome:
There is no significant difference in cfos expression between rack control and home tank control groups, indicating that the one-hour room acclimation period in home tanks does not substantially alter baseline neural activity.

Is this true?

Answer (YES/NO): YES